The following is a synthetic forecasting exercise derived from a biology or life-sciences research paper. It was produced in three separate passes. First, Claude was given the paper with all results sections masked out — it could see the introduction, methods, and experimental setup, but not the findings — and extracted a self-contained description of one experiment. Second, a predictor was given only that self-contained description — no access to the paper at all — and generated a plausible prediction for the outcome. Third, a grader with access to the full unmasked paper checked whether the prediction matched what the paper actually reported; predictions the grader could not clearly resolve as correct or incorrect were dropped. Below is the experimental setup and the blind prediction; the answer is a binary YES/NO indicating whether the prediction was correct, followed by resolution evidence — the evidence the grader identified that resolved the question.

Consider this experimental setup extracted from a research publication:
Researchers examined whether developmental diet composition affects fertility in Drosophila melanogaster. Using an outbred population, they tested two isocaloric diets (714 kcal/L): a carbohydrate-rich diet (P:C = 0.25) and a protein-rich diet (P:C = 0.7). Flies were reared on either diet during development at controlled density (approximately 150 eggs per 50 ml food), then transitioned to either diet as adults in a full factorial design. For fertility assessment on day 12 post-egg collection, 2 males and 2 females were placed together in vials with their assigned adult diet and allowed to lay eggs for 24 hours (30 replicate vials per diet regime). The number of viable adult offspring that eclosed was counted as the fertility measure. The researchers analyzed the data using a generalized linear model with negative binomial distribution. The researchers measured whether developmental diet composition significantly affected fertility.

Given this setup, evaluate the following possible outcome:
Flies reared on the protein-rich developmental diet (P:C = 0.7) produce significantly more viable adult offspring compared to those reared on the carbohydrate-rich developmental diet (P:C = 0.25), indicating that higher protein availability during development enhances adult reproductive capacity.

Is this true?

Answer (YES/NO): YES